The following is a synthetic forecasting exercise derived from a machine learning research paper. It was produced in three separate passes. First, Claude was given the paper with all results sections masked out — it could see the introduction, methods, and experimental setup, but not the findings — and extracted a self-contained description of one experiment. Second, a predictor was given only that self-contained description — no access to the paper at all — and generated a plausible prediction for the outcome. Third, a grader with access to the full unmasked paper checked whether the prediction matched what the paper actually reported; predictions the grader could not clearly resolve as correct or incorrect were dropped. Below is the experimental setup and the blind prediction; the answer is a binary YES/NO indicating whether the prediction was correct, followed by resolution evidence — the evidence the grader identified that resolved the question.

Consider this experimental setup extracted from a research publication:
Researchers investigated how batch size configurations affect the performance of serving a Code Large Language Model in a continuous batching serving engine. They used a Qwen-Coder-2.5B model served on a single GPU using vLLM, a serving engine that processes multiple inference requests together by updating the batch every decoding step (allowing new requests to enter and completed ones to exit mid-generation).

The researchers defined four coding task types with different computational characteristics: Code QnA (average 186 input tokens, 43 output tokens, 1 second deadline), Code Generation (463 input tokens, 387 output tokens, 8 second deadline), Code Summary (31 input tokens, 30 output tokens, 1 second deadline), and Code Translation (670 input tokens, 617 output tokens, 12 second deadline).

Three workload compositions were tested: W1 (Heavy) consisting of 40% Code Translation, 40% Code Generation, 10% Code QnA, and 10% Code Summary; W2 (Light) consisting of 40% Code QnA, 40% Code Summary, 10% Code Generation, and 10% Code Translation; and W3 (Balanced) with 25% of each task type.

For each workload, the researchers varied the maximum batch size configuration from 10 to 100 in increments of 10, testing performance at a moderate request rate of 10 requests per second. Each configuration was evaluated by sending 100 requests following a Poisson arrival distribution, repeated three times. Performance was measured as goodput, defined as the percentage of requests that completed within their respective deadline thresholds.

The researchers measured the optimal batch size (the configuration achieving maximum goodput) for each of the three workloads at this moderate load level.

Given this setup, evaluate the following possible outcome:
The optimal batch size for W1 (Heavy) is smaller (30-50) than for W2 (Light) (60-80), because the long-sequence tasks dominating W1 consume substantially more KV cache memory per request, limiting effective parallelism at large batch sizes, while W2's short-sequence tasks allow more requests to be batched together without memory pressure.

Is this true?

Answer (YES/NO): YES